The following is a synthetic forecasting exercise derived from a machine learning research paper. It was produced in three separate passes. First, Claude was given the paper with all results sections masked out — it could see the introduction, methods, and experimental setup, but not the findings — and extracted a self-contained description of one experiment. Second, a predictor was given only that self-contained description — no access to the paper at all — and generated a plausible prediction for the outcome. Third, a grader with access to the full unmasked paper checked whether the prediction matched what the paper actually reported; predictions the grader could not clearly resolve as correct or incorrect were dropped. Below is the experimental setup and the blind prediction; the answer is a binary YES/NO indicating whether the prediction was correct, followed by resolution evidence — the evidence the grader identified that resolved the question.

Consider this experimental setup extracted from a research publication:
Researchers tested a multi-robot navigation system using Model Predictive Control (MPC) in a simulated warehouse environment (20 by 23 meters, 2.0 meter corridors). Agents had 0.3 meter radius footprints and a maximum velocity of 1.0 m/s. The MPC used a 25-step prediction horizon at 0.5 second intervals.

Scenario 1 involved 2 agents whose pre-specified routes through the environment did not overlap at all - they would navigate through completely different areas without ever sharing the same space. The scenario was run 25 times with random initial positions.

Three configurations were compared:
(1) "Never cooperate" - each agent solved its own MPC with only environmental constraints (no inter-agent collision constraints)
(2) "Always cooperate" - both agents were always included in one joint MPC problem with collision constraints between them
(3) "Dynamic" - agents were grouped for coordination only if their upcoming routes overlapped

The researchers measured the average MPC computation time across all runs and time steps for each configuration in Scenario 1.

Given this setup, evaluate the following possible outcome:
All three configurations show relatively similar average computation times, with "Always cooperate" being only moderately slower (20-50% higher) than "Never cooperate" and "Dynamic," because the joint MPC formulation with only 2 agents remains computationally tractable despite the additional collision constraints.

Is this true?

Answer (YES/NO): NO